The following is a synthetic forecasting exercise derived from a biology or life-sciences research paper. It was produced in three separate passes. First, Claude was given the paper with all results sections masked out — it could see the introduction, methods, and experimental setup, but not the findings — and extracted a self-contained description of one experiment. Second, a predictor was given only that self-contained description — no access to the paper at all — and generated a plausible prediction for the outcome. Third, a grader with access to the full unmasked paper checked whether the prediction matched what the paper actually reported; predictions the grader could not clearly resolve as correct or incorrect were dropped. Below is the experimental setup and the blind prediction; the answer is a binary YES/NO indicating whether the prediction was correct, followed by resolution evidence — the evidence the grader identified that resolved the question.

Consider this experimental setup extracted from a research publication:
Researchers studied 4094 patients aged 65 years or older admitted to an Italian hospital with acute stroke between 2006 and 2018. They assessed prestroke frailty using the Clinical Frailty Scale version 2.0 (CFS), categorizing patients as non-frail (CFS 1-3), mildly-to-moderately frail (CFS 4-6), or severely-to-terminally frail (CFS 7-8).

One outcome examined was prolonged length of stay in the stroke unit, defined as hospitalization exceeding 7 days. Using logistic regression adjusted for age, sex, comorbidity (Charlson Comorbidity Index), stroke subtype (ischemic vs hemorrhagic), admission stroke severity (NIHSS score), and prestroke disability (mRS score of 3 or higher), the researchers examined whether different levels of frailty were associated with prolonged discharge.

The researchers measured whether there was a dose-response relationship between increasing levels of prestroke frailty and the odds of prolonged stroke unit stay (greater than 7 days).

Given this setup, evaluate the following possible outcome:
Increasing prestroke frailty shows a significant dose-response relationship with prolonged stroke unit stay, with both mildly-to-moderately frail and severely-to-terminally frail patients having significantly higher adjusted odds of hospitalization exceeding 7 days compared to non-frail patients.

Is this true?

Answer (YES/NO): NO